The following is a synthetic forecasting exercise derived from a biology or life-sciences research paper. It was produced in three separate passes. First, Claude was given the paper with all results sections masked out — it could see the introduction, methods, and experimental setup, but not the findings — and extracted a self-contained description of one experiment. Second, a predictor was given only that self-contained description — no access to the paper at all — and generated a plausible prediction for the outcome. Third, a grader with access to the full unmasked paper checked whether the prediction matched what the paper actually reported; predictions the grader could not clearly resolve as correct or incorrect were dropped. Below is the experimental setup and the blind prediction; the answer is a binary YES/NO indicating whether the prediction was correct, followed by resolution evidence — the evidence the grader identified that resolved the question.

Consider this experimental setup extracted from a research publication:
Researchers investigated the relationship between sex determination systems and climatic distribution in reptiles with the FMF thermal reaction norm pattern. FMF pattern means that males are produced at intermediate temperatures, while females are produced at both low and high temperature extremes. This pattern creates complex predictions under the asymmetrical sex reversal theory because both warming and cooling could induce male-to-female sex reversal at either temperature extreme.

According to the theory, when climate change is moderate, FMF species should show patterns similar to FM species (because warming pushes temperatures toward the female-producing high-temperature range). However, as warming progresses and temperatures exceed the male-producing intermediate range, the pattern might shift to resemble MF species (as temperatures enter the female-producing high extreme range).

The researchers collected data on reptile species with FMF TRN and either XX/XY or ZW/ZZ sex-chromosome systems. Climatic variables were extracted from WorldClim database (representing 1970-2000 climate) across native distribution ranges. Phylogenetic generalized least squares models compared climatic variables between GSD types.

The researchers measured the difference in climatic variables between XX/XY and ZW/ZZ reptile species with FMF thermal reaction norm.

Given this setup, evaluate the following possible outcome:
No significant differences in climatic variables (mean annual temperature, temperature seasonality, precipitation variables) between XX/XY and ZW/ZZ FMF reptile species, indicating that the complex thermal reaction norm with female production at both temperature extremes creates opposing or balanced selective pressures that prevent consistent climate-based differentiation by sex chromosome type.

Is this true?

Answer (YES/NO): NO